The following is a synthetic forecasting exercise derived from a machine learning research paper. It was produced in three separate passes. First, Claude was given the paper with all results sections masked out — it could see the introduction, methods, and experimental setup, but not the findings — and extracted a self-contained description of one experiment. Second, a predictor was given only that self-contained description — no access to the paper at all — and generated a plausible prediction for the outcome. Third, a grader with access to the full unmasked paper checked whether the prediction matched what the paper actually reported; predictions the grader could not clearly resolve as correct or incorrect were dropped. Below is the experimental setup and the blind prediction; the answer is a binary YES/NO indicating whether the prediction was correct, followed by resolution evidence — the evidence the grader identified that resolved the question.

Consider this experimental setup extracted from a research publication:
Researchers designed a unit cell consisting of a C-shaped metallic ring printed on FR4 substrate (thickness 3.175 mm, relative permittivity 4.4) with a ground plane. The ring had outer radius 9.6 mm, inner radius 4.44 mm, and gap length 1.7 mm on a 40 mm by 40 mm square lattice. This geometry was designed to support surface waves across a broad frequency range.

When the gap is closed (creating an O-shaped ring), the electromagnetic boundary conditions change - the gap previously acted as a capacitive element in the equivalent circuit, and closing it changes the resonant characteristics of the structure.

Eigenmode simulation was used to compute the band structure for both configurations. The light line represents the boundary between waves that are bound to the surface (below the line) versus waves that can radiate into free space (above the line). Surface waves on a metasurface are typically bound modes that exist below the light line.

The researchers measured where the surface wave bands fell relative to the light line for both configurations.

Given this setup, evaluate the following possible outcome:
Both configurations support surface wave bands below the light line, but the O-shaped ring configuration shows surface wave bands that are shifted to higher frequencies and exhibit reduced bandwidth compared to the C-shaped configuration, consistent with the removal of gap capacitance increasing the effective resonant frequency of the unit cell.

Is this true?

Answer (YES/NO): NO